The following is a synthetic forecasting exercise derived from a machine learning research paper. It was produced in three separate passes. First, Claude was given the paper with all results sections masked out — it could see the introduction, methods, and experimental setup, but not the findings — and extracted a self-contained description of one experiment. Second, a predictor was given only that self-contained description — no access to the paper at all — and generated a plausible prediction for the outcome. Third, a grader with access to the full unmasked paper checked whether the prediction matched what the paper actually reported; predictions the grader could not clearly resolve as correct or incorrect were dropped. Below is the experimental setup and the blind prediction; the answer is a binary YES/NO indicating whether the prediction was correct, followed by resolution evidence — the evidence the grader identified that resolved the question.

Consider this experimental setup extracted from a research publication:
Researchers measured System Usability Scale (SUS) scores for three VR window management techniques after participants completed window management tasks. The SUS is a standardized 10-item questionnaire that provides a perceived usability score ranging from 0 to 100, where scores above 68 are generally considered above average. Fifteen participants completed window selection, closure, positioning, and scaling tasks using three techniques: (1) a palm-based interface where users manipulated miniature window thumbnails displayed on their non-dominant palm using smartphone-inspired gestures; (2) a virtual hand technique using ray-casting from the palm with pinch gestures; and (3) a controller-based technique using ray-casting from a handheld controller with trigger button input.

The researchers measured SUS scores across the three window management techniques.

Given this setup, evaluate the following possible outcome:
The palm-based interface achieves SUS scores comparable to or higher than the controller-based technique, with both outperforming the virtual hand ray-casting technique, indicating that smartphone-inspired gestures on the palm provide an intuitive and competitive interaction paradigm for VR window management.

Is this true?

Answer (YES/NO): NO